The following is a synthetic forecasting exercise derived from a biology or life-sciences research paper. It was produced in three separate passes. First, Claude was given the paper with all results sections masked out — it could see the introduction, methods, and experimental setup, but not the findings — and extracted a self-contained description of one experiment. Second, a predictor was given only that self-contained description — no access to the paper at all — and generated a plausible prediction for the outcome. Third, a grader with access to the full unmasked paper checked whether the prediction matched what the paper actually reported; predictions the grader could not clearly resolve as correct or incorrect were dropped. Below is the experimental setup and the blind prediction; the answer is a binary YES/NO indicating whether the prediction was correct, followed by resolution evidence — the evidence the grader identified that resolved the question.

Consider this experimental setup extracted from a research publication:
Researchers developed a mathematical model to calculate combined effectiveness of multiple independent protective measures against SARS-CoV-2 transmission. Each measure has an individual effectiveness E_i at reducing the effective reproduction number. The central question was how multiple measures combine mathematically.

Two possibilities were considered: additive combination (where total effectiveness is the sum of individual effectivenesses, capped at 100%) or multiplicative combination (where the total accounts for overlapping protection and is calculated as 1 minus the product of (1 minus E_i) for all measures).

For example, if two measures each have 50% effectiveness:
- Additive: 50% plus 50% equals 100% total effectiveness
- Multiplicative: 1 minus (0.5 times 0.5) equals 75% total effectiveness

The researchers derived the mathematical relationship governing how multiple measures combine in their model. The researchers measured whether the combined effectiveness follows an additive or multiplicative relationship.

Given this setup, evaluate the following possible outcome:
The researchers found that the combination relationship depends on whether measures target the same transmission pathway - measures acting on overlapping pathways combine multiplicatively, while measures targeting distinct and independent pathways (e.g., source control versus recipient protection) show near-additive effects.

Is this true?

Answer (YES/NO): NO